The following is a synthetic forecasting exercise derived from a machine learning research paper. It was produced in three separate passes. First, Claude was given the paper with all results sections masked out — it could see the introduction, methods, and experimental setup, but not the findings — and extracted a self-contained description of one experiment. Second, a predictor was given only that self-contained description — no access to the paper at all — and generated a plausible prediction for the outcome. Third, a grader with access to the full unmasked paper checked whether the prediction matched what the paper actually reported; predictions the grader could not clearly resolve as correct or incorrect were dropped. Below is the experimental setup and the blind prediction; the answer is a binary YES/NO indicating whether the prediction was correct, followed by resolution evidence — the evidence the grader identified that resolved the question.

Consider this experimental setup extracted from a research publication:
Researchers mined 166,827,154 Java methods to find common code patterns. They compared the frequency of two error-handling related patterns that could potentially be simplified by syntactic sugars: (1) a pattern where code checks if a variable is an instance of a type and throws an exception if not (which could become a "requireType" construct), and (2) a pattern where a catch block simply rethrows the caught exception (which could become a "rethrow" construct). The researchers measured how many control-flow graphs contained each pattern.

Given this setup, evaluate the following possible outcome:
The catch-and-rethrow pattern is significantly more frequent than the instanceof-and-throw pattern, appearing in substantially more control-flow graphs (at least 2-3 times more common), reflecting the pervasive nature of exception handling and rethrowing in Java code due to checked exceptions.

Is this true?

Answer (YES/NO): YES